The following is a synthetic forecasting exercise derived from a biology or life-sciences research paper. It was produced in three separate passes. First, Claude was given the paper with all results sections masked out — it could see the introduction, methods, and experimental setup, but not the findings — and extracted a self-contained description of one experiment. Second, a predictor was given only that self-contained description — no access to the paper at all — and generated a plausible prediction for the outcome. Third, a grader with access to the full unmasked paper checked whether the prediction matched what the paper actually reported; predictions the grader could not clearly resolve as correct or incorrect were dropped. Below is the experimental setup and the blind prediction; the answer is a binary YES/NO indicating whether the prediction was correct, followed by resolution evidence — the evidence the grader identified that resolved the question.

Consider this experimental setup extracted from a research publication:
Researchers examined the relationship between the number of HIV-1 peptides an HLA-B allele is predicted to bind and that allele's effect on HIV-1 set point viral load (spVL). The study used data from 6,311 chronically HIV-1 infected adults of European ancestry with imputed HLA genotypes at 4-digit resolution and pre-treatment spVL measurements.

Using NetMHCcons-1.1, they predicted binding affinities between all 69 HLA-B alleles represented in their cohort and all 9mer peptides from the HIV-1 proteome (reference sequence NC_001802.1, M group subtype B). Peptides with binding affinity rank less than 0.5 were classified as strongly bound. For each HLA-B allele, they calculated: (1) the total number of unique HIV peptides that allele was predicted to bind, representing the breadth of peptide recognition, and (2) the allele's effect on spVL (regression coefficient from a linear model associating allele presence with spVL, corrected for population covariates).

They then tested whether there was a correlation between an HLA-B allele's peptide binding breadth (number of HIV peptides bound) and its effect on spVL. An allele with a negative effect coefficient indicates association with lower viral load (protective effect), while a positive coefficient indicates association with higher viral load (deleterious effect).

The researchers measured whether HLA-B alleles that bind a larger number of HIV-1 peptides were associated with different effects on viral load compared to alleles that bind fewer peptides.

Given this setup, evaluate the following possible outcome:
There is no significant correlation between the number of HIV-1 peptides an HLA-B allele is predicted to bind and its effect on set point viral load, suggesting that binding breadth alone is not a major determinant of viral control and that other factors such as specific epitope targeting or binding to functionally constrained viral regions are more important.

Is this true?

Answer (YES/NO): NO